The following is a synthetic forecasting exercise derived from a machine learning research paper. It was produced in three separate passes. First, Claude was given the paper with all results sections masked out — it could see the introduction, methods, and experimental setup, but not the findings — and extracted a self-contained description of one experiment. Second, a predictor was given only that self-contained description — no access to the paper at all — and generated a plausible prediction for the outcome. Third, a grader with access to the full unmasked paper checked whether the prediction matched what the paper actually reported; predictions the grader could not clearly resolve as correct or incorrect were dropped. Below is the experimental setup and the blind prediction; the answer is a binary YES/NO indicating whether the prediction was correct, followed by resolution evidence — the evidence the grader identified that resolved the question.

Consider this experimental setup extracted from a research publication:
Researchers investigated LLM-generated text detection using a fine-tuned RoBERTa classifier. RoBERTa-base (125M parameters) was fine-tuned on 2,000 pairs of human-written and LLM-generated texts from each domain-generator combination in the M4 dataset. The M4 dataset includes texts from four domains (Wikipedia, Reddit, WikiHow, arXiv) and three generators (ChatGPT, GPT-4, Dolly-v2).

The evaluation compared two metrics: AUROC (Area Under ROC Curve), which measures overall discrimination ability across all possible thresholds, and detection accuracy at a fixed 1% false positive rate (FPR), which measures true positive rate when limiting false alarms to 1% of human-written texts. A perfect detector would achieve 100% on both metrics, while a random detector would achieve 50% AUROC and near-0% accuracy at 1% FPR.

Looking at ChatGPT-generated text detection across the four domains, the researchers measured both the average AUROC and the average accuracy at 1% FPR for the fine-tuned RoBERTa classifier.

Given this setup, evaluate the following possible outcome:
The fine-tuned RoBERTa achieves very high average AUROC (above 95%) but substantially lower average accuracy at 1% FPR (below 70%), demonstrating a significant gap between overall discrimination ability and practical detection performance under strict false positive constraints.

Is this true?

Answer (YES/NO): YES